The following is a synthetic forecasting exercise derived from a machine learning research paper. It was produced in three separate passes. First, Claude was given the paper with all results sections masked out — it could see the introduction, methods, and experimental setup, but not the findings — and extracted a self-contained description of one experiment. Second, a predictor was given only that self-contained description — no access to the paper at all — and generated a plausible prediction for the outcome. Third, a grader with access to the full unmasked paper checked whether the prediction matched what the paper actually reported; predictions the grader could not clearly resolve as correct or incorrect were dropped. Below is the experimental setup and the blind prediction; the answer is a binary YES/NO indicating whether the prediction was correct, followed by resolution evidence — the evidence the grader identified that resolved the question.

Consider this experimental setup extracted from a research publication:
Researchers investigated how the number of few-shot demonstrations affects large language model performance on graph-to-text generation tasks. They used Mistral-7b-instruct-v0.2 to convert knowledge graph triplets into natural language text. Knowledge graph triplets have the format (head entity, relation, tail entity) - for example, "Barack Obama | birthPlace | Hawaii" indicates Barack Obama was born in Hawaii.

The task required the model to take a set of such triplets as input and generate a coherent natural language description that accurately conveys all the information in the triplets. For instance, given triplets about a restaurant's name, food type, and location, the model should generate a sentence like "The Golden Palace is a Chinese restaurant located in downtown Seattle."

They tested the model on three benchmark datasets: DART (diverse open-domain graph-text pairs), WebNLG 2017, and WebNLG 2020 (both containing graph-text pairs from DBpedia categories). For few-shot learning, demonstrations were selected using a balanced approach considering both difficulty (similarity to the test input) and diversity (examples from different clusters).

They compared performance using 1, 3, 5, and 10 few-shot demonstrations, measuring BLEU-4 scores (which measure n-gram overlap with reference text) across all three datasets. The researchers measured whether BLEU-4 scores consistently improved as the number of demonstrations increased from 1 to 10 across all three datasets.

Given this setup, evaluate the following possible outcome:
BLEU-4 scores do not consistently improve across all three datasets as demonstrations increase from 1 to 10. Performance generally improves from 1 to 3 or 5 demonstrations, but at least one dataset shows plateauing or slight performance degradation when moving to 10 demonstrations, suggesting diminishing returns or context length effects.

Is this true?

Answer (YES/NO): YES